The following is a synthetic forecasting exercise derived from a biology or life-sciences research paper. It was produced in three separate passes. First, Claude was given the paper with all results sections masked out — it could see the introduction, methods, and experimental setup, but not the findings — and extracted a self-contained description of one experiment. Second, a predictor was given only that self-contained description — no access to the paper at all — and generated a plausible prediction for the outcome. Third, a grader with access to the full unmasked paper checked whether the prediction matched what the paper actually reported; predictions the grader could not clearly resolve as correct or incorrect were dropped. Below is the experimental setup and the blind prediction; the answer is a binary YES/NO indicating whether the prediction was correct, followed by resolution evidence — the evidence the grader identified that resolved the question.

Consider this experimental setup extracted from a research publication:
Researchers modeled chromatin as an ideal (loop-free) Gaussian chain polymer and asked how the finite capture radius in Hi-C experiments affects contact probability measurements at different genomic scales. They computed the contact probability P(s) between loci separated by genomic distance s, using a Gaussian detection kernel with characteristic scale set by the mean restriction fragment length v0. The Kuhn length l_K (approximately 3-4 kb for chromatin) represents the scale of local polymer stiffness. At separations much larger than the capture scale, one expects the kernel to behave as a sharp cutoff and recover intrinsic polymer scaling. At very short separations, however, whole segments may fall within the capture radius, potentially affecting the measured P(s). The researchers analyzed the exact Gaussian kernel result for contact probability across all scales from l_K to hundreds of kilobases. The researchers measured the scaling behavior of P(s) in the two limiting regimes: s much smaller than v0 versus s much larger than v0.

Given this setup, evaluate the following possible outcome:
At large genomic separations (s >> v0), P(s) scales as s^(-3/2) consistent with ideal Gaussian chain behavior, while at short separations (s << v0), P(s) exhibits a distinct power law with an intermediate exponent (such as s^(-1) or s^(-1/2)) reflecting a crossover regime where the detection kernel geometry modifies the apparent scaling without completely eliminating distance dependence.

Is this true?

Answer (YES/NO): NO